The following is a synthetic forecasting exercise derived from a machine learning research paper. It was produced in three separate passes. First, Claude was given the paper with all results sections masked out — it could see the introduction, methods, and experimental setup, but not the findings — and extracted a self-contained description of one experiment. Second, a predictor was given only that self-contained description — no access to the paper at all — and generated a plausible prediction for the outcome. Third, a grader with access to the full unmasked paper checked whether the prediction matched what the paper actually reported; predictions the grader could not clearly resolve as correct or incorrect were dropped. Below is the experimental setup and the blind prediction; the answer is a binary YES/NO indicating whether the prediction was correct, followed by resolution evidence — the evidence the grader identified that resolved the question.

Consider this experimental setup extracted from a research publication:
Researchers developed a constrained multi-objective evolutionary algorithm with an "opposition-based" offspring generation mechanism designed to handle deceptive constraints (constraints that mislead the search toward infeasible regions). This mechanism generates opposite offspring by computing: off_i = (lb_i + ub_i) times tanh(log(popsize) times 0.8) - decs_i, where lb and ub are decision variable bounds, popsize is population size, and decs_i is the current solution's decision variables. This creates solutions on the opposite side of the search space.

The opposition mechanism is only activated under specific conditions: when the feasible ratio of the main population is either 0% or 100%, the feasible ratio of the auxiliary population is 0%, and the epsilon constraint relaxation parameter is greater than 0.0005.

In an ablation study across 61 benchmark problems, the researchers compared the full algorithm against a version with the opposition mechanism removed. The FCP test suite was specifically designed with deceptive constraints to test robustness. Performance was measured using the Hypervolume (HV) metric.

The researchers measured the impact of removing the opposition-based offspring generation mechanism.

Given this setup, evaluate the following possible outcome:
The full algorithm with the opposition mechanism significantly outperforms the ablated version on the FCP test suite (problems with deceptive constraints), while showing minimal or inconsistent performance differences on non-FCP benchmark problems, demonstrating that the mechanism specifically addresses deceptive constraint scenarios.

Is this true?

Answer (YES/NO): YES